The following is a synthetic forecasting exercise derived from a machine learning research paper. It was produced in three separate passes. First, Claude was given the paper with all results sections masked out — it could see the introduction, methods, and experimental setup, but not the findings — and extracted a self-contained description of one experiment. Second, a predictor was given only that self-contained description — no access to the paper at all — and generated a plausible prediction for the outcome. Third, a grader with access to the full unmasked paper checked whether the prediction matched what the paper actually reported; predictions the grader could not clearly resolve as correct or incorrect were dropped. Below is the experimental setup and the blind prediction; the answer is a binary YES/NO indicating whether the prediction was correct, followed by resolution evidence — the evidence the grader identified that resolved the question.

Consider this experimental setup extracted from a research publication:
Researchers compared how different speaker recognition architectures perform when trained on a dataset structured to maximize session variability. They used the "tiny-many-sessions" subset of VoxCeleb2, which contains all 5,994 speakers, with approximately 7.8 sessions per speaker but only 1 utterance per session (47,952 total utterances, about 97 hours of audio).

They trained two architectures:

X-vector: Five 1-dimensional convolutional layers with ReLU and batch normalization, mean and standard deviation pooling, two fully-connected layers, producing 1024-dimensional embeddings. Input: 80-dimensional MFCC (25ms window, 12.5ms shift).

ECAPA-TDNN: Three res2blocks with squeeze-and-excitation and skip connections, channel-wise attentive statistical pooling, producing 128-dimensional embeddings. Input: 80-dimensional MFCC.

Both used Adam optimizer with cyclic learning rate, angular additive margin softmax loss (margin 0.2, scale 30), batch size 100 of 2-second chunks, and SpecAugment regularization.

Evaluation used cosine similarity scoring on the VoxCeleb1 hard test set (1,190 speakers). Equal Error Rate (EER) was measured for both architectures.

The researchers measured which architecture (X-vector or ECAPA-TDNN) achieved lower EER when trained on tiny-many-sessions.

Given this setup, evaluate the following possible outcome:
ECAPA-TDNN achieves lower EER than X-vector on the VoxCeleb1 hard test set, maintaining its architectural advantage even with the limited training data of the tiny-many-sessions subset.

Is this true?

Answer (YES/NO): YES